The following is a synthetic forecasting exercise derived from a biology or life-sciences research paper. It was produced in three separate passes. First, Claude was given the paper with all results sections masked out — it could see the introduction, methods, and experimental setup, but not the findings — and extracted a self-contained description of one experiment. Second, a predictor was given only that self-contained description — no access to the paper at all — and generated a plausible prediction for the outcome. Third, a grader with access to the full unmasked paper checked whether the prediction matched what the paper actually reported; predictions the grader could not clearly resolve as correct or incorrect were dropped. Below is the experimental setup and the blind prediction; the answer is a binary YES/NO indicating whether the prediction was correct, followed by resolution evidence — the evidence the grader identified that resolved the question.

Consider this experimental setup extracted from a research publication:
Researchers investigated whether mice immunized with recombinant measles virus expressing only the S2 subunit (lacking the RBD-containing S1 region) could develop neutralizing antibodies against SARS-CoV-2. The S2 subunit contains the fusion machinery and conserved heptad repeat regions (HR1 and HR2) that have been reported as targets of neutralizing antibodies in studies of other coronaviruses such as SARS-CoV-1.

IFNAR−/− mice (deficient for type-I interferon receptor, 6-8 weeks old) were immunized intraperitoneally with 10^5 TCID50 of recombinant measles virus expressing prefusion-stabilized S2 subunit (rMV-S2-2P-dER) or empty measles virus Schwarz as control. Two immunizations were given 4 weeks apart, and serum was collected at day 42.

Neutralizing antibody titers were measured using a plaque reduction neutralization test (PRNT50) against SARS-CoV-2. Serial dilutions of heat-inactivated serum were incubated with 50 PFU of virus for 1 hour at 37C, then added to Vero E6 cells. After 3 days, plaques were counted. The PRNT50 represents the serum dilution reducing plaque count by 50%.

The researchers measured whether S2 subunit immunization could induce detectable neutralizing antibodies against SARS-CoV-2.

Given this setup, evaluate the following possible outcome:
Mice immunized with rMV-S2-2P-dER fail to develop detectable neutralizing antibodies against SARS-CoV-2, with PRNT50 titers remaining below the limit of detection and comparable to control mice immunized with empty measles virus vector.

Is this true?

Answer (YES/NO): YES